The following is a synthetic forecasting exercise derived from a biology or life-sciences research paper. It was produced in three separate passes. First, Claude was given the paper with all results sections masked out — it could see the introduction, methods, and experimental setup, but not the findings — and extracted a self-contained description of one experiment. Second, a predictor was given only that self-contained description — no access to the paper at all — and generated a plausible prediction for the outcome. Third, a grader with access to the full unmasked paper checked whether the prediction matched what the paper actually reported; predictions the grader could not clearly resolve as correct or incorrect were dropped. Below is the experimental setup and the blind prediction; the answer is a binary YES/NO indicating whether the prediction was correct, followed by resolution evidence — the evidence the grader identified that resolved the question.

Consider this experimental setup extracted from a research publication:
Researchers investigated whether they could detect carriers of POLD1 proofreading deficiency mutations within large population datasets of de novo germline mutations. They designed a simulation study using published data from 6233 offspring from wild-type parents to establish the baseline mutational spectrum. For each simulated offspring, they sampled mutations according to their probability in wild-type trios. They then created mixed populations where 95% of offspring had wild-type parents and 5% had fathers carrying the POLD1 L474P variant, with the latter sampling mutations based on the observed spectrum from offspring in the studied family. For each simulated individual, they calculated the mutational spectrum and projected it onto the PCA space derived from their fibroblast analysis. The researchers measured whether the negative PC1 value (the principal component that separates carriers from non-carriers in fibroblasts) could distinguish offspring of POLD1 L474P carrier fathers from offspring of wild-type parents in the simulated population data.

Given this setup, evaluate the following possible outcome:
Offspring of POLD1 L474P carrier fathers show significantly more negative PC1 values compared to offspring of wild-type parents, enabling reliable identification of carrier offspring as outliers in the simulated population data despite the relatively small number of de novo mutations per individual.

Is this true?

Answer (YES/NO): NO